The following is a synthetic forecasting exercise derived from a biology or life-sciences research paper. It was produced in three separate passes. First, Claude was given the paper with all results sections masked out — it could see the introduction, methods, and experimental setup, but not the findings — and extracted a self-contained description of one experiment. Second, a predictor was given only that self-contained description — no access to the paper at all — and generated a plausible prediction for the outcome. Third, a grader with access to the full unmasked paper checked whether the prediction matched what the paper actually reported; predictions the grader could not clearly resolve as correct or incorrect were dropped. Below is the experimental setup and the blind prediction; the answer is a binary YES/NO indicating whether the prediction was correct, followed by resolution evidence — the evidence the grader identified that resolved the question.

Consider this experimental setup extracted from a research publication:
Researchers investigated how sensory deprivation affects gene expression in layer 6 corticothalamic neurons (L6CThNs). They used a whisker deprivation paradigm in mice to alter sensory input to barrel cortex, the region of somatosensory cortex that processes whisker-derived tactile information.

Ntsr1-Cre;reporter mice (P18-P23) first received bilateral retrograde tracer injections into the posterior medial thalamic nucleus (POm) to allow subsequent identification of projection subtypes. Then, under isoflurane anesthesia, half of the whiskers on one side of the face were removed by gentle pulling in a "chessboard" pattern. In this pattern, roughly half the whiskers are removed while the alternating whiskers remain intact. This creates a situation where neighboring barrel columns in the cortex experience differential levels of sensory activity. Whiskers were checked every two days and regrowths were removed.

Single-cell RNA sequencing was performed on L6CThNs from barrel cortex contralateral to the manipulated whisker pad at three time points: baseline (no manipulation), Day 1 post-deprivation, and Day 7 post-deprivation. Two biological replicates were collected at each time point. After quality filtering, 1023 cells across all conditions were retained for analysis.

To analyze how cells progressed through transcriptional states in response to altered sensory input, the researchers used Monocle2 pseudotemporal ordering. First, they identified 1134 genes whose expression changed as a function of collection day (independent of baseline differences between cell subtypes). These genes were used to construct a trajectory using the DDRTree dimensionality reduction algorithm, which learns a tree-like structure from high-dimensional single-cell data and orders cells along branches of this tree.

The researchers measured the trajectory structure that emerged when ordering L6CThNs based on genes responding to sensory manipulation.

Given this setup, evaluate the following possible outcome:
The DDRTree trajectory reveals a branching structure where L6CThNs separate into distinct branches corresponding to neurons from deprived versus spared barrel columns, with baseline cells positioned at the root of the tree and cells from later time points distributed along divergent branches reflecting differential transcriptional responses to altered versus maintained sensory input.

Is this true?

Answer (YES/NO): NO